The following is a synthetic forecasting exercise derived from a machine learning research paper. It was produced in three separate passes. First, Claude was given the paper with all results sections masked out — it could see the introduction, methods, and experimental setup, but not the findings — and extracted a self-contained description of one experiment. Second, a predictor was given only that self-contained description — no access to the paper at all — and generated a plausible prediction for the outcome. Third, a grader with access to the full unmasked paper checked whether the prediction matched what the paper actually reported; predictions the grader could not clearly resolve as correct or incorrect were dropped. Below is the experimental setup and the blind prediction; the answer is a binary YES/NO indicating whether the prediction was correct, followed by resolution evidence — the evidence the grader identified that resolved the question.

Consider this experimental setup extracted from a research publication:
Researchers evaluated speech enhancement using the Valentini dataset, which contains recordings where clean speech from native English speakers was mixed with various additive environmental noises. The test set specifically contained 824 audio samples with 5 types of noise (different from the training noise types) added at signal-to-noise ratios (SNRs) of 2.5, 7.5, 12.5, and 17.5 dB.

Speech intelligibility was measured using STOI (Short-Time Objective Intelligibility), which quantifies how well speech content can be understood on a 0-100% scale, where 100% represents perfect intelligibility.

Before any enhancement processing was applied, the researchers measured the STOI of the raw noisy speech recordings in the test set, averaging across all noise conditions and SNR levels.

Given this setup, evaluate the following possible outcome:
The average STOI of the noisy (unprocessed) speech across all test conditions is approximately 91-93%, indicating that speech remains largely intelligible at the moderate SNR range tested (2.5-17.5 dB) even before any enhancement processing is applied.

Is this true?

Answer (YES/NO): YES